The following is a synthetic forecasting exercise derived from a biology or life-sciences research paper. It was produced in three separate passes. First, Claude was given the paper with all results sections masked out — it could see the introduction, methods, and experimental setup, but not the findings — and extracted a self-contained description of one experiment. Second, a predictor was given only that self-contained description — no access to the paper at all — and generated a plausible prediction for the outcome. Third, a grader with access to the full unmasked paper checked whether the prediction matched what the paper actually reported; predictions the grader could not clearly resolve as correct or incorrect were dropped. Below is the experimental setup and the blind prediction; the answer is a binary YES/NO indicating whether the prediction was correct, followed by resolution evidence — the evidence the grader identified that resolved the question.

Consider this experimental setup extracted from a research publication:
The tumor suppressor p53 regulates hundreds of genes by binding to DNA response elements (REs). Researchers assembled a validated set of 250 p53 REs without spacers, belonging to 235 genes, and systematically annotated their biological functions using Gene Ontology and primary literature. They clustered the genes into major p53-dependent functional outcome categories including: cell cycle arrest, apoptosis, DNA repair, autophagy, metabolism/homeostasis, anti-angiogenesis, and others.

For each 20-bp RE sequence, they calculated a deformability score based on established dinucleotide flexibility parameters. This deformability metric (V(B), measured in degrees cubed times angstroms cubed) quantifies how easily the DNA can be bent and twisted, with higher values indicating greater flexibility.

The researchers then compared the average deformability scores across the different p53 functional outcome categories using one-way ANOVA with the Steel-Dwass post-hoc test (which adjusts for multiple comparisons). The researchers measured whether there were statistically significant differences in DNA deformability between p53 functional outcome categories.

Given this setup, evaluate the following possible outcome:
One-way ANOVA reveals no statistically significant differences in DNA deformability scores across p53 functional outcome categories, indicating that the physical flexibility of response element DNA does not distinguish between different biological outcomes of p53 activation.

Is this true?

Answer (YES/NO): NO